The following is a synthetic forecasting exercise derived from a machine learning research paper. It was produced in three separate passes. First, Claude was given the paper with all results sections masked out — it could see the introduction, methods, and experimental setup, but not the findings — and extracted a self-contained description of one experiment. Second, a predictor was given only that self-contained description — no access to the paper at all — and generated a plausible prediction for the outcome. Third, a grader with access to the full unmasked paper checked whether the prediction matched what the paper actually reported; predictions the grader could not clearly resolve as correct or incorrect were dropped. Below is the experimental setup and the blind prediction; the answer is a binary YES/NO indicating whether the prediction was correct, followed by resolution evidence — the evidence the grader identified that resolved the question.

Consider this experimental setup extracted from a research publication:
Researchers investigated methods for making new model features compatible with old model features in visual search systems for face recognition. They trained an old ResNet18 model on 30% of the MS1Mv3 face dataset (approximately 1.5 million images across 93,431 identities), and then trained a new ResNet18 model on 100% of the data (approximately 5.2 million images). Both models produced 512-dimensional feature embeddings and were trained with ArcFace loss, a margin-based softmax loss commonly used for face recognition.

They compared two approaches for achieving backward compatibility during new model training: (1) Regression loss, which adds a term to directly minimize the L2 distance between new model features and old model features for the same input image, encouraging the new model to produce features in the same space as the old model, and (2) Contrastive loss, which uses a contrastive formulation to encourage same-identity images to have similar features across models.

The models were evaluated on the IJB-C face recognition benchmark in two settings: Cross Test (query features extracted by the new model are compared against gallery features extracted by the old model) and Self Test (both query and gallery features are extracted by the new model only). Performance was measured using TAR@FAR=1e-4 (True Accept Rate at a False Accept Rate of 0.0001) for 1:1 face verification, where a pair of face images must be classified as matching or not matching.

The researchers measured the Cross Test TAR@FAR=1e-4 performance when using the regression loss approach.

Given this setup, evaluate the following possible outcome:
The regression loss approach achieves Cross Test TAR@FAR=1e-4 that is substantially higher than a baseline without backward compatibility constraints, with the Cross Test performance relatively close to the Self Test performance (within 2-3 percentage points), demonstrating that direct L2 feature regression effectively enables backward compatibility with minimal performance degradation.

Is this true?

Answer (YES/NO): NO